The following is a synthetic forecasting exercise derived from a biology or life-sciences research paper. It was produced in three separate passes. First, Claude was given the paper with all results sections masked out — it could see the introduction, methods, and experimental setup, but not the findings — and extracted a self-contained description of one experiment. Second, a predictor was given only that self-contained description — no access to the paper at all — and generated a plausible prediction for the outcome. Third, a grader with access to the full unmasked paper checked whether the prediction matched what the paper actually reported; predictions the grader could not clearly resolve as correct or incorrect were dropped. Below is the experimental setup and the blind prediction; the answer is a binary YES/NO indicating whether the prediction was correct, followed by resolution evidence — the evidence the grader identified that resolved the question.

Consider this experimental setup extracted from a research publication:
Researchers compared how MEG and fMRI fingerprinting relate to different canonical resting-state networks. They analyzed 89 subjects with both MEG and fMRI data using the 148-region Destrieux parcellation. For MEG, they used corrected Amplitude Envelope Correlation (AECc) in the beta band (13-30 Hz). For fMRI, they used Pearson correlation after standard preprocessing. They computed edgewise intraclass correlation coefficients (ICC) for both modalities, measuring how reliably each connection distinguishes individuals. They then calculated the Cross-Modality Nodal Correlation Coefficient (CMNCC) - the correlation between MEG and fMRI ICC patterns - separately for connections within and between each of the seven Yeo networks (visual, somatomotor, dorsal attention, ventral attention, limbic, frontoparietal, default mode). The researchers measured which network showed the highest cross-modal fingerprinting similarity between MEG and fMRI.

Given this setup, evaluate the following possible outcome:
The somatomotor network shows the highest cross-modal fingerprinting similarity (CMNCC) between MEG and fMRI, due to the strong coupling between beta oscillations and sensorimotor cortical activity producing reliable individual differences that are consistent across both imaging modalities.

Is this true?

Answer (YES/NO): NO